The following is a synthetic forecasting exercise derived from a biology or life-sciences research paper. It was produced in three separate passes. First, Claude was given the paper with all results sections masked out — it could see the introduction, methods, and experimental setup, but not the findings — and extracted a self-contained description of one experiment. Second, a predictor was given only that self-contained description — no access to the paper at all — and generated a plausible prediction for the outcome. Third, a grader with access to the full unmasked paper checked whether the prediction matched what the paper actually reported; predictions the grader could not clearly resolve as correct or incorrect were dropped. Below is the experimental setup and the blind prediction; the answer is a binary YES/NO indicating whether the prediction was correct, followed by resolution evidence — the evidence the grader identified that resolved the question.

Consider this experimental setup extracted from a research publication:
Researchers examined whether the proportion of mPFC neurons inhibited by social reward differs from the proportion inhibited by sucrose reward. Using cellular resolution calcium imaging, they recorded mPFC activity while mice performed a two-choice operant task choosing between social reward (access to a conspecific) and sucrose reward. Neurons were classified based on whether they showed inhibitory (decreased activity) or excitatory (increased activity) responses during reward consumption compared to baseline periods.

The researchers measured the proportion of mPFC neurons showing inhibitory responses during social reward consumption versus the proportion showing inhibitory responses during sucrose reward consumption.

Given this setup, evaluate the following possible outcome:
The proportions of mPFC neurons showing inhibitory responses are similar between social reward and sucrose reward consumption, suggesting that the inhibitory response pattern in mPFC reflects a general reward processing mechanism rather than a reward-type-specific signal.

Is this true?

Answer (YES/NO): NO